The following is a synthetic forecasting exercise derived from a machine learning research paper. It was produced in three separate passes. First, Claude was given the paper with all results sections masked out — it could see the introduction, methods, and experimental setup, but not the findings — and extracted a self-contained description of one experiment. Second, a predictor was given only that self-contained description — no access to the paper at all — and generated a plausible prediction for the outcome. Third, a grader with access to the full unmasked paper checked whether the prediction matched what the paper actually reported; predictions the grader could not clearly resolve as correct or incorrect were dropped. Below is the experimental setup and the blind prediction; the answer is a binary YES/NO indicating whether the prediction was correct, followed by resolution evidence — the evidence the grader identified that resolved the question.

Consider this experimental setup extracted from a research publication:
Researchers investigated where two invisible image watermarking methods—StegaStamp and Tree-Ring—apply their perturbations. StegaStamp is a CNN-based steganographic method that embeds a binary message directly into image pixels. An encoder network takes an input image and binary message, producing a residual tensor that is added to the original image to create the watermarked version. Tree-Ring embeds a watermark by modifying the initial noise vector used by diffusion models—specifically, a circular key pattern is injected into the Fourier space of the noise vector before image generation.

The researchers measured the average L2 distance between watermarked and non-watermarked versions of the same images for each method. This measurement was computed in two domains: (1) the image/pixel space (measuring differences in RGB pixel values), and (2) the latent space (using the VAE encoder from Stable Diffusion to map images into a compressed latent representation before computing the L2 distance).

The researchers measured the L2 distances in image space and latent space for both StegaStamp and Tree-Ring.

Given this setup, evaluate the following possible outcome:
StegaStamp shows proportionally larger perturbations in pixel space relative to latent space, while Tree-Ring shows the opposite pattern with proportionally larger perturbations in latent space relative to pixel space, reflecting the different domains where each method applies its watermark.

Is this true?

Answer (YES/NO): NO